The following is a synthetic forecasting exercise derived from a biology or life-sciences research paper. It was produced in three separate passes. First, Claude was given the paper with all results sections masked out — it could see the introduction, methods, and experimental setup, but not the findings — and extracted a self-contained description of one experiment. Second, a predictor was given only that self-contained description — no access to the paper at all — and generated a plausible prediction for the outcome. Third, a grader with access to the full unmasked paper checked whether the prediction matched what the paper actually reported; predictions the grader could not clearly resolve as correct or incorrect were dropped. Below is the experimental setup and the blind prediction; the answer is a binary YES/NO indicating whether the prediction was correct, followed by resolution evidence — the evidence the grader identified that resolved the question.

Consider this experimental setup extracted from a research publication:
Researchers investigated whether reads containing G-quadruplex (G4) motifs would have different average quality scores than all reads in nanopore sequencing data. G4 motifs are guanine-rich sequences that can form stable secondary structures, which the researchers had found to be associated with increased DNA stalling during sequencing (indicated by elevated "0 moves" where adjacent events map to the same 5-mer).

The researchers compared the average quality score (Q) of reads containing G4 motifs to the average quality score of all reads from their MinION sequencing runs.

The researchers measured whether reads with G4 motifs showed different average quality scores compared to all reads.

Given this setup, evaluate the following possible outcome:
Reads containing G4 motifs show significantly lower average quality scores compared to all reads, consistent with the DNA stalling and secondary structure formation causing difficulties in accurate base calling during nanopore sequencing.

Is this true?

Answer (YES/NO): NO